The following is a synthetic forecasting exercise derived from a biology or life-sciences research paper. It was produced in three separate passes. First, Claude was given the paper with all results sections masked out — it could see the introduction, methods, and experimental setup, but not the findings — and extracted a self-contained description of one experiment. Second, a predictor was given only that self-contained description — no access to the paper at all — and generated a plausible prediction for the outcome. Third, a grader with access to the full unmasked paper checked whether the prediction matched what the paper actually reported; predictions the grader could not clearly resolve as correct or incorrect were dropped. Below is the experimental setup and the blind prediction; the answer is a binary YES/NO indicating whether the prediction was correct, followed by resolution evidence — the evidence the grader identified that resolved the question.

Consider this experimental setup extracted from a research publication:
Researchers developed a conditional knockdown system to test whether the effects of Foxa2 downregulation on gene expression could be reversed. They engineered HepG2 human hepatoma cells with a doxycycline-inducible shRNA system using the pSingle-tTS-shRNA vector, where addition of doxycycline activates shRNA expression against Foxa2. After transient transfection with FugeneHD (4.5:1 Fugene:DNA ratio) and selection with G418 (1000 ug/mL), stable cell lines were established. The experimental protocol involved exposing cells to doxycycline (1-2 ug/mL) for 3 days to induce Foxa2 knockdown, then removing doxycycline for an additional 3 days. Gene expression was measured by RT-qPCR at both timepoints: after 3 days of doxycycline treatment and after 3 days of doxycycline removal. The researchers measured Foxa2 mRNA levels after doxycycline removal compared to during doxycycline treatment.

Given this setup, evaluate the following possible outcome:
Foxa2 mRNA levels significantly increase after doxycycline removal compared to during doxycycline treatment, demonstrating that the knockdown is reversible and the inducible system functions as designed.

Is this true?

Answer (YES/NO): YES